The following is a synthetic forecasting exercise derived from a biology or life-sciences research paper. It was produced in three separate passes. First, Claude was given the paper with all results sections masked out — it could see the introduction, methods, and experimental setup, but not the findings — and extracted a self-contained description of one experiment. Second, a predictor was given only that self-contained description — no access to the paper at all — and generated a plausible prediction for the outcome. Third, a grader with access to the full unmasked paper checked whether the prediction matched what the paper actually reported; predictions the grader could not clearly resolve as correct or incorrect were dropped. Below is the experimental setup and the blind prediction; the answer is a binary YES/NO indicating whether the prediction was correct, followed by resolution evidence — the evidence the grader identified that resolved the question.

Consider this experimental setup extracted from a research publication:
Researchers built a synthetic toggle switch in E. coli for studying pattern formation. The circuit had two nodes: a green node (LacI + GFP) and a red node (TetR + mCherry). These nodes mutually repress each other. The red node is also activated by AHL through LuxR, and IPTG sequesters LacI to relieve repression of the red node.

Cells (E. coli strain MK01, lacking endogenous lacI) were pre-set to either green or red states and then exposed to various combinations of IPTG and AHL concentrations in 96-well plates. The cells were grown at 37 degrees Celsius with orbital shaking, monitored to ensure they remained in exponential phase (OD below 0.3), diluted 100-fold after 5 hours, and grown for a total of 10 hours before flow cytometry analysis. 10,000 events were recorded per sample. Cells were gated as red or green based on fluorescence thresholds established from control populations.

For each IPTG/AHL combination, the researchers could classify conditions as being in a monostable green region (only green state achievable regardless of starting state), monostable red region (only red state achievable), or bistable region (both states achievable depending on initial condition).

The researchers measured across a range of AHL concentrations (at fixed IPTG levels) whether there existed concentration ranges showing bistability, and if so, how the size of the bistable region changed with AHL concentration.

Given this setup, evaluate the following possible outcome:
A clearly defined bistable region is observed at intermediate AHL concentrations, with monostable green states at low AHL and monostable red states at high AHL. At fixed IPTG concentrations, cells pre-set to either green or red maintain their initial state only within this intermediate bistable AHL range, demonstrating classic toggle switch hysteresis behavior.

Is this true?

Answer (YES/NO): YES